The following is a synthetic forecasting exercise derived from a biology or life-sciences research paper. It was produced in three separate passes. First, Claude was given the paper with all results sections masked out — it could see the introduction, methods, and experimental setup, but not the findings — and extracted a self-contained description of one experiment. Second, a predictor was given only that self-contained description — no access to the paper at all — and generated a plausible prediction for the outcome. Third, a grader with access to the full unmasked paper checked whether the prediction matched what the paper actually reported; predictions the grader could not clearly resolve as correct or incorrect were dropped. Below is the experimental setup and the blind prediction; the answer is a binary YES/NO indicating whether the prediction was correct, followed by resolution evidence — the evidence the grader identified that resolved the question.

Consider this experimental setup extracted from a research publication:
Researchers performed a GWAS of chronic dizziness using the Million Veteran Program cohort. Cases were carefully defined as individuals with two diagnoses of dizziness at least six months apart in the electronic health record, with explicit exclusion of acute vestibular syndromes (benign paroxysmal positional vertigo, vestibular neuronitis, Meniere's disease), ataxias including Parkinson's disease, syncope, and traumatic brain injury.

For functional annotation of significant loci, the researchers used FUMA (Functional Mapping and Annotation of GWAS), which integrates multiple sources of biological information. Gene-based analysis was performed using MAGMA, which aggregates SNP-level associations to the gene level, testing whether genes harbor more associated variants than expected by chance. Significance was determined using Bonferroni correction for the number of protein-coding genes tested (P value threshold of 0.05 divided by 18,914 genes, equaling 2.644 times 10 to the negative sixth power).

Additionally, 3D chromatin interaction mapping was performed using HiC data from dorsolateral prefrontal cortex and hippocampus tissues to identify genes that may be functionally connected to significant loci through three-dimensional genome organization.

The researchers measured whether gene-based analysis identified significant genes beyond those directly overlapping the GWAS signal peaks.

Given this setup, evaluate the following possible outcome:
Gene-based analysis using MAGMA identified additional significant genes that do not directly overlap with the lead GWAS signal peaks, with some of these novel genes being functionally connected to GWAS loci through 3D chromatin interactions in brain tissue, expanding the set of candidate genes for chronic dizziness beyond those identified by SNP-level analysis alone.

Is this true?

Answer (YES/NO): NO